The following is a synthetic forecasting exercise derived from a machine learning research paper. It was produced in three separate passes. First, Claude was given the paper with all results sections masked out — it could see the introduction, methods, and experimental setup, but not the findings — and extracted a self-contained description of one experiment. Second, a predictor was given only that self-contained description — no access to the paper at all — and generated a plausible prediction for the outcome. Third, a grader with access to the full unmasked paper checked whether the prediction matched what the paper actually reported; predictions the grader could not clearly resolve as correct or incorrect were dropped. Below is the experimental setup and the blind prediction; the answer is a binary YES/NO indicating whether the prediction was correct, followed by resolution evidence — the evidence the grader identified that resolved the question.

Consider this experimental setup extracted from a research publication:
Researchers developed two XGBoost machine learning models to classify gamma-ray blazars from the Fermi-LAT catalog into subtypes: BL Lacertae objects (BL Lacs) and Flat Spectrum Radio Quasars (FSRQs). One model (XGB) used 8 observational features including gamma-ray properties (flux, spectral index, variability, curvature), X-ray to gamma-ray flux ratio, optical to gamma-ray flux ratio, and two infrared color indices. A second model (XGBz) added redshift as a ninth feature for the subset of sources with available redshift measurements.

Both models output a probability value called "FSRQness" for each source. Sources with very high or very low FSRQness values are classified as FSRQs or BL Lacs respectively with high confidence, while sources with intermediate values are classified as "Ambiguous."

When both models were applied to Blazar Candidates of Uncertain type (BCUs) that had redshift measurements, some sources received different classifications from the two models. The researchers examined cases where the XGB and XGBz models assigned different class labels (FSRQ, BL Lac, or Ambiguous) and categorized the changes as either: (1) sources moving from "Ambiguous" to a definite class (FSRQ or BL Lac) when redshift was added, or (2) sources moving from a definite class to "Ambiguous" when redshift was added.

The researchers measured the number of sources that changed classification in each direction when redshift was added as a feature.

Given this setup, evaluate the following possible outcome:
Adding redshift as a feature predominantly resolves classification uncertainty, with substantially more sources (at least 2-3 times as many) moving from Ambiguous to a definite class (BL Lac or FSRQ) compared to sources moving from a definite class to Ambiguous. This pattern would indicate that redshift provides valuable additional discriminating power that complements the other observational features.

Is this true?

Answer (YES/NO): YES